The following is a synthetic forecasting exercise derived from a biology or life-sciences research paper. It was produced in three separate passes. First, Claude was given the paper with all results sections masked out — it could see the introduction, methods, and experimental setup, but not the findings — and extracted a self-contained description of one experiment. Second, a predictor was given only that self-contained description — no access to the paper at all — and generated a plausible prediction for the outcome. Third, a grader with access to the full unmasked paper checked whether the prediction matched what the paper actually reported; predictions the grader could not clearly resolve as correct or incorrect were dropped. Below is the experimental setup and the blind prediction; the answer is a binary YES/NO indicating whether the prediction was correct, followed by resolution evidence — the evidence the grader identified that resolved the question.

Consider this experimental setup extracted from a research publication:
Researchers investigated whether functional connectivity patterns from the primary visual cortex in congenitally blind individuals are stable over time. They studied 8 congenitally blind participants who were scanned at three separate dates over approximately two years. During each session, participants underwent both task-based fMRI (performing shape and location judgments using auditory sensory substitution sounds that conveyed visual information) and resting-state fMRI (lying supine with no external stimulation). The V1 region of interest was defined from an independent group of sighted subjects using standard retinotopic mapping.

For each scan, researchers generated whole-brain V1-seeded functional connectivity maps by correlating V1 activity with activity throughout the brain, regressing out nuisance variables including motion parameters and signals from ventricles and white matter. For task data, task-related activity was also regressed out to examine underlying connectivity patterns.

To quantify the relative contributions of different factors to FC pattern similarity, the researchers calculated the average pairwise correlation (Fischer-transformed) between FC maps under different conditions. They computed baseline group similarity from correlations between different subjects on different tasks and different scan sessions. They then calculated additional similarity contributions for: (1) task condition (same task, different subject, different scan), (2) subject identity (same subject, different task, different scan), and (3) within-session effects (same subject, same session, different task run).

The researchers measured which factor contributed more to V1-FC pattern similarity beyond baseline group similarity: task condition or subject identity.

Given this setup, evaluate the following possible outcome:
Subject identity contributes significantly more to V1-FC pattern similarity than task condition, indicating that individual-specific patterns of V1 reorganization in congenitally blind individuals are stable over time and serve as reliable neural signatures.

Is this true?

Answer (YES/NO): YES